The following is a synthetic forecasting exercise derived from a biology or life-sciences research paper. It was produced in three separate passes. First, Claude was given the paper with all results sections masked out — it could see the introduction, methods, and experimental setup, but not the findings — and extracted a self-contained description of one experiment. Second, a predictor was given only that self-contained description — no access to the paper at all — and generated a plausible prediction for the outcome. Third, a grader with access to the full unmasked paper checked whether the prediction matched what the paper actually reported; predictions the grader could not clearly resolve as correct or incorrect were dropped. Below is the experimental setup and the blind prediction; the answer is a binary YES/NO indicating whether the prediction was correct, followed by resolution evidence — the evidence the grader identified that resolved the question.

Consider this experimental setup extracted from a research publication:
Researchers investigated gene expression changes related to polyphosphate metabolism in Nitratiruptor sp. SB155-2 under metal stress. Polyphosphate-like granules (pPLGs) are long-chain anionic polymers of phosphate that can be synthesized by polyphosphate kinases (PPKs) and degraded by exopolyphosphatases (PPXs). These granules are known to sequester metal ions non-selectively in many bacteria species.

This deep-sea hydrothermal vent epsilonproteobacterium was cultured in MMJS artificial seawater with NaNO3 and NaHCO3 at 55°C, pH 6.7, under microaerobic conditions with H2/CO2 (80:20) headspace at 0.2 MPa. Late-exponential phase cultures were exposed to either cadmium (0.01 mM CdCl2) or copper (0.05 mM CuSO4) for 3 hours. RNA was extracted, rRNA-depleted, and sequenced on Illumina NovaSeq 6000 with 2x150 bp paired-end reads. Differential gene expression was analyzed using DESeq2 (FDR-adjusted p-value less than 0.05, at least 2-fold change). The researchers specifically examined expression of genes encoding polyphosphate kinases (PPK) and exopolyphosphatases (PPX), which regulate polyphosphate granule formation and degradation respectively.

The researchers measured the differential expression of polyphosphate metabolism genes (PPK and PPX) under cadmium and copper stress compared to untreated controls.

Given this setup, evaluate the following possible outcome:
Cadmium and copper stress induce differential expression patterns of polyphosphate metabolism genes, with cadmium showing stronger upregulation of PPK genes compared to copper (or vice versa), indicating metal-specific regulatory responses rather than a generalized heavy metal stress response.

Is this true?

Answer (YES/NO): NO